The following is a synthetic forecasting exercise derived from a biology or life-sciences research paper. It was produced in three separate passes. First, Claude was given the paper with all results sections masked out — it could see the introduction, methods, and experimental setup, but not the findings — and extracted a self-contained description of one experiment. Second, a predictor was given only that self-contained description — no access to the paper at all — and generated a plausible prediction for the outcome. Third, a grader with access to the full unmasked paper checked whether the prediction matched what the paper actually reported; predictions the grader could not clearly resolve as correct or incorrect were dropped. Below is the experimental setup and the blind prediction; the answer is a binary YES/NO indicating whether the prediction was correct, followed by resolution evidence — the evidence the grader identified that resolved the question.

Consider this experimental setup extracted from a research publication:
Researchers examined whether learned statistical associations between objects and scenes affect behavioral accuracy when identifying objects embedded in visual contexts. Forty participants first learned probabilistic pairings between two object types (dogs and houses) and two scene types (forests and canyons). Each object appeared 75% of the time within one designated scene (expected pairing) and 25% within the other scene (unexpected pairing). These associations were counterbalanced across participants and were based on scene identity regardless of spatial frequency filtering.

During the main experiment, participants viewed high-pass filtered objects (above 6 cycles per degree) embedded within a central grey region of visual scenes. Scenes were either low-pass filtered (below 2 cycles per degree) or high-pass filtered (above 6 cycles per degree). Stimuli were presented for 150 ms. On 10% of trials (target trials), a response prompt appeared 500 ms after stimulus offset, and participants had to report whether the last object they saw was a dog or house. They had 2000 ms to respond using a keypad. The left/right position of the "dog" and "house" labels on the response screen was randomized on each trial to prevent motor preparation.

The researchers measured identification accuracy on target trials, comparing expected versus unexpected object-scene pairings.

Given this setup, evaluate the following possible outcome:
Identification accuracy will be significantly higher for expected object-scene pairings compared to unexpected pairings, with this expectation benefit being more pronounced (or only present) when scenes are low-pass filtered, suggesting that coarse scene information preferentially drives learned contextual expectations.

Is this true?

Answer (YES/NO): NO